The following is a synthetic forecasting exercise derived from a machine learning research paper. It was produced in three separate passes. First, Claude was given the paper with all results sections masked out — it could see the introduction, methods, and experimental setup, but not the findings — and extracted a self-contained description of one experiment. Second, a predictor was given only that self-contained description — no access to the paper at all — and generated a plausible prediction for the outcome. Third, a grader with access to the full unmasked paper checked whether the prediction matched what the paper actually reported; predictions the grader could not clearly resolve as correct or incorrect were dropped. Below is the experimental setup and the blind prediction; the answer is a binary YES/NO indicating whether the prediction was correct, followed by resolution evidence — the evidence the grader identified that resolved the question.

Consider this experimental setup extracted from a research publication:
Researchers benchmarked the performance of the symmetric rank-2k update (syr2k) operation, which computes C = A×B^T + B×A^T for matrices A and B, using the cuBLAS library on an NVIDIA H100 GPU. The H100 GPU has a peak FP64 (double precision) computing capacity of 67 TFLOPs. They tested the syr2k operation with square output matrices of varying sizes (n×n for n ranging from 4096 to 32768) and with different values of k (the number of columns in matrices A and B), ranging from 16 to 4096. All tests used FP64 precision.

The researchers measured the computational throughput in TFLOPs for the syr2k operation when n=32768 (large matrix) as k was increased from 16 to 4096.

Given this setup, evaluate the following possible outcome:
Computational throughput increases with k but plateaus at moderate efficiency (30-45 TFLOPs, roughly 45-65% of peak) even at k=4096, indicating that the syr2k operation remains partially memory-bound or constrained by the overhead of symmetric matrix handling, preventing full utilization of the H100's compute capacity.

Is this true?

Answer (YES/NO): NO